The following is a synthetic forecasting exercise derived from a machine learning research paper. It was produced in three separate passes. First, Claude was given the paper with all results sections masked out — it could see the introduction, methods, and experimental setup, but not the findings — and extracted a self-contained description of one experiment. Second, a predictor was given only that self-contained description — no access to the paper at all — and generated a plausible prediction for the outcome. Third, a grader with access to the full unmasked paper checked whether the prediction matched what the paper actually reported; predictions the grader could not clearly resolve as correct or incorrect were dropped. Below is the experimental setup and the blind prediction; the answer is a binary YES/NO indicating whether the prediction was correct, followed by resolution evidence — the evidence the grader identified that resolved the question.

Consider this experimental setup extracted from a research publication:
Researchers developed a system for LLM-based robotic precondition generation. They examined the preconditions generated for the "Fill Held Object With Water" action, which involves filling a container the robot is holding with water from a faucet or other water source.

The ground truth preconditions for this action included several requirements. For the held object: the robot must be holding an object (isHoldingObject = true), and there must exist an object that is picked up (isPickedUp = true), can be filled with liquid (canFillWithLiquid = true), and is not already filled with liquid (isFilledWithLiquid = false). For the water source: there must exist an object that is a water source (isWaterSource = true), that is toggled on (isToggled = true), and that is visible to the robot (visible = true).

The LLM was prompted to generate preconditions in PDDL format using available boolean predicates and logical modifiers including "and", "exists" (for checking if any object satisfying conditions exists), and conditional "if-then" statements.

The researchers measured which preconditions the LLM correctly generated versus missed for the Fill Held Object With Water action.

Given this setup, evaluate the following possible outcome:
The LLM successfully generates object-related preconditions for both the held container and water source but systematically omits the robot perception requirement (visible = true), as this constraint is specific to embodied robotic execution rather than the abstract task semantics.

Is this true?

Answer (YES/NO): NO